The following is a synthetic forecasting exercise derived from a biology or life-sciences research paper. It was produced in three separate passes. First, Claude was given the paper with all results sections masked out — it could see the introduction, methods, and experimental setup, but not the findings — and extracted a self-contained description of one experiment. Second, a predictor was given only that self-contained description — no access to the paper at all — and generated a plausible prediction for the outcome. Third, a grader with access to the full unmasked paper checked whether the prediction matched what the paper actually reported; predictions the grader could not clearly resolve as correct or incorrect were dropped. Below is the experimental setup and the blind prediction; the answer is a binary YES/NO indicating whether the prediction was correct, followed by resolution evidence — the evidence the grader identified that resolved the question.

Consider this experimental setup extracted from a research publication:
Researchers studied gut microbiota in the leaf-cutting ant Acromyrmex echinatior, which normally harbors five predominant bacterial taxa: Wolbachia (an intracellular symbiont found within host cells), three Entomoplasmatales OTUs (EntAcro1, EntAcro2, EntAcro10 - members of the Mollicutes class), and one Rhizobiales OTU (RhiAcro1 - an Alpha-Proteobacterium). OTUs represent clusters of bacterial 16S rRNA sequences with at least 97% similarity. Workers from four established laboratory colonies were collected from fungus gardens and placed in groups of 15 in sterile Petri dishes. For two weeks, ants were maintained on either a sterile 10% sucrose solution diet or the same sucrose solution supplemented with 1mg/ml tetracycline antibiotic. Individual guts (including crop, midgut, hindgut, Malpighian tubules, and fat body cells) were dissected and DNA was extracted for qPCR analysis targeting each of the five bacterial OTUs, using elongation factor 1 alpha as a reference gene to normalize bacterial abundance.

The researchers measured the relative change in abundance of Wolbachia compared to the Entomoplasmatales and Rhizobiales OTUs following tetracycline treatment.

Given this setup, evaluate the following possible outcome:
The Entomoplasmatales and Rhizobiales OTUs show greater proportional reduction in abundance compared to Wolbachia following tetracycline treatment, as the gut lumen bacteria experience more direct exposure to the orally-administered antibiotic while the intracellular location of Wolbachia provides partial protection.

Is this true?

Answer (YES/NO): YES